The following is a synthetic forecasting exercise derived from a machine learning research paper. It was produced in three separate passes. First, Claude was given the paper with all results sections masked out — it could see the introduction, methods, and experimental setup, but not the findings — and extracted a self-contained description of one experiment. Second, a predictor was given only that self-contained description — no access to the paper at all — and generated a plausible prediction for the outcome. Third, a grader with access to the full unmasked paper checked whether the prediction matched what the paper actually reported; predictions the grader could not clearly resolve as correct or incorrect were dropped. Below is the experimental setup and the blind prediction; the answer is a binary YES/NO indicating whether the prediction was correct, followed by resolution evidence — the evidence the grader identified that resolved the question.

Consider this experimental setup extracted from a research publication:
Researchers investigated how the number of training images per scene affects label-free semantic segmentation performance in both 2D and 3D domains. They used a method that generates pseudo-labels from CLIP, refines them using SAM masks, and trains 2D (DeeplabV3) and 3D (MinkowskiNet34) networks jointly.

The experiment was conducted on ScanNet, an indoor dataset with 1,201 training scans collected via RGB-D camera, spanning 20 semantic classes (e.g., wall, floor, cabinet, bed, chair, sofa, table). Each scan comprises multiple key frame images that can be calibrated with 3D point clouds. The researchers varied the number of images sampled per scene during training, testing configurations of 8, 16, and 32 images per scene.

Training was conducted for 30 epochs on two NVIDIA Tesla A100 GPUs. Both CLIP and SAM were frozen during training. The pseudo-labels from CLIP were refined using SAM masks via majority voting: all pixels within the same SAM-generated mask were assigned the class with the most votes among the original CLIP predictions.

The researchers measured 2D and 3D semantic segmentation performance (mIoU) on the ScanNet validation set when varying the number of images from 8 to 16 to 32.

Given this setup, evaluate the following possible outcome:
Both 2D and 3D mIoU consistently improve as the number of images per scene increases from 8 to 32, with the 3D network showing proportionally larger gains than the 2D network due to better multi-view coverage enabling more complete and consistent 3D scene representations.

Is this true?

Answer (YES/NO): NO